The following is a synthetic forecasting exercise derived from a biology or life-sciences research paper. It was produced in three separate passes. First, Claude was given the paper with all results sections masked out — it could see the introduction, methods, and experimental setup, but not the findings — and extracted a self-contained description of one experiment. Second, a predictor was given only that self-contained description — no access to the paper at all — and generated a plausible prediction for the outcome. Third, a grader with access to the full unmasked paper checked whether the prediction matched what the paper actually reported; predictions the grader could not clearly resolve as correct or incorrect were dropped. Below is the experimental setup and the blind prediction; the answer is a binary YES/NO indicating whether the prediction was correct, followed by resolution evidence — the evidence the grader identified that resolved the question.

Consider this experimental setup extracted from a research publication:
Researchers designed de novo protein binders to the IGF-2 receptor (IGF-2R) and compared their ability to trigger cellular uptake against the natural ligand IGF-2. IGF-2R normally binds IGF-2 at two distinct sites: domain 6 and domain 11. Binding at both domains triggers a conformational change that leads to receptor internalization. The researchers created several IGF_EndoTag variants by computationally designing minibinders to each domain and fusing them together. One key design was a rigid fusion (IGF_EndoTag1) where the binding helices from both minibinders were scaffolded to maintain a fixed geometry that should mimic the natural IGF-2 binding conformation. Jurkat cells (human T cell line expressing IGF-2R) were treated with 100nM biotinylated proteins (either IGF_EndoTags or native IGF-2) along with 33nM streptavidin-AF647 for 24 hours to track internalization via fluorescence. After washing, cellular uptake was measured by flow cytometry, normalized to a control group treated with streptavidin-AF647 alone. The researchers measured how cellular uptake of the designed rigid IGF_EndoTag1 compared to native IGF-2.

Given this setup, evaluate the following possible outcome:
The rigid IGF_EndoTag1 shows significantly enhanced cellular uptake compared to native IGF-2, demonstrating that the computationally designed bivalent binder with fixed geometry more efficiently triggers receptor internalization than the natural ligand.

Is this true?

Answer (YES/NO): YES